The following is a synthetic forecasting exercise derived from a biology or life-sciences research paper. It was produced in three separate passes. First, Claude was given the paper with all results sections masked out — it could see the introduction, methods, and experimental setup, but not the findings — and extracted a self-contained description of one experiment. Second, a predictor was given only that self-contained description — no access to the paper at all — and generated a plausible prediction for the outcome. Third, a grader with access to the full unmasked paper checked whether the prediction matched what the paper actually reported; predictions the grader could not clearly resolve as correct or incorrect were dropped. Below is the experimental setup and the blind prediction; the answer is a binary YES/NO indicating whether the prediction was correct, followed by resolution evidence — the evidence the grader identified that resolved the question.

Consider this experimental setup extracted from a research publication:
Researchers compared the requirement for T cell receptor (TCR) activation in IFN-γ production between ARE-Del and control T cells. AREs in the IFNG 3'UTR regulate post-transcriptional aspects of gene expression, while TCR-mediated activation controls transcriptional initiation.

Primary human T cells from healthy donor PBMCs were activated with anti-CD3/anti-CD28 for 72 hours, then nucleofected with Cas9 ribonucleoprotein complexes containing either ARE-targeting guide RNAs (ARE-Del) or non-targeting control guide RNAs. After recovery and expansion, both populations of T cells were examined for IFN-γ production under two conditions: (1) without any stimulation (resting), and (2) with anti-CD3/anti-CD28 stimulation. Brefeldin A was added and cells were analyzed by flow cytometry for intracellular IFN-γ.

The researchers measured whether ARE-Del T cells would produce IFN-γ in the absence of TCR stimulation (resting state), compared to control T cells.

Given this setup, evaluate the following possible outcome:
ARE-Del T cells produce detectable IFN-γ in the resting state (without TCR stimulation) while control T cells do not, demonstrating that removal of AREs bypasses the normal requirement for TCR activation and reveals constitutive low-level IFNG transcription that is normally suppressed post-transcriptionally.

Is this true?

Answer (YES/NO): NO